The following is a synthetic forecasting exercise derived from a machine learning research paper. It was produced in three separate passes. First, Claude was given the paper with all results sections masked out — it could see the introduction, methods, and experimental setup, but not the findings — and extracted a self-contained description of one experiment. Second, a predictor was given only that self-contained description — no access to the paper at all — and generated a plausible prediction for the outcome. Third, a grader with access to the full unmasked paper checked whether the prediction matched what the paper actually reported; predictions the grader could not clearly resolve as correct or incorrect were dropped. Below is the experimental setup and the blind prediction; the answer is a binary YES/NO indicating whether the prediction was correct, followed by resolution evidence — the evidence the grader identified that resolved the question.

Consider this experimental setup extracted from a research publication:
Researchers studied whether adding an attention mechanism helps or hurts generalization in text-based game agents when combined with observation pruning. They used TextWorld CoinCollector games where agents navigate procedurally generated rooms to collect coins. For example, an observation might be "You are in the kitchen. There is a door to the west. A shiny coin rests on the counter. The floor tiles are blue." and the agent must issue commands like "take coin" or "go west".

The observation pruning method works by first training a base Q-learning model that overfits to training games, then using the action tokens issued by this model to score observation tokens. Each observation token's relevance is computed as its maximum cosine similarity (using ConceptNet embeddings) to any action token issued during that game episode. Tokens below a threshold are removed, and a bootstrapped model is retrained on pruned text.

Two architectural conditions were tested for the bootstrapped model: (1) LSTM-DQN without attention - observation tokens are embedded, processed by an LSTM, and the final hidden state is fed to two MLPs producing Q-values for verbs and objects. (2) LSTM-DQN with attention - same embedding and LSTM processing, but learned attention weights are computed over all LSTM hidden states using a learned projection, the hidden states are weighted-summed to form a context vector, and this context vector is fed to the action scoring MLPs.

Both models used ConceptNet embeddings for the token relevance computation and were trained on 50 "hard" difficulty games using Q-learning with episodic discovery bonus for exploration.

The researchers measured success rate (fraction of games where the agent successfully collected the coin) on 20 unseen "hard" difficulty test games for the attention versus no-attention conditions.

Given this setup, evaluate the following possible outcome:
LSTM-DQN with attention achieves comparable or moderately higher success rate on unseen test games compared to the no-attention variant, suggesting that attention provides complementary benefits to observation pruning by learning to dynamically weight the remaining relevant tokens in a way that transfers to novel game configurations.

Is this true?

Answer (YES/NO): NO